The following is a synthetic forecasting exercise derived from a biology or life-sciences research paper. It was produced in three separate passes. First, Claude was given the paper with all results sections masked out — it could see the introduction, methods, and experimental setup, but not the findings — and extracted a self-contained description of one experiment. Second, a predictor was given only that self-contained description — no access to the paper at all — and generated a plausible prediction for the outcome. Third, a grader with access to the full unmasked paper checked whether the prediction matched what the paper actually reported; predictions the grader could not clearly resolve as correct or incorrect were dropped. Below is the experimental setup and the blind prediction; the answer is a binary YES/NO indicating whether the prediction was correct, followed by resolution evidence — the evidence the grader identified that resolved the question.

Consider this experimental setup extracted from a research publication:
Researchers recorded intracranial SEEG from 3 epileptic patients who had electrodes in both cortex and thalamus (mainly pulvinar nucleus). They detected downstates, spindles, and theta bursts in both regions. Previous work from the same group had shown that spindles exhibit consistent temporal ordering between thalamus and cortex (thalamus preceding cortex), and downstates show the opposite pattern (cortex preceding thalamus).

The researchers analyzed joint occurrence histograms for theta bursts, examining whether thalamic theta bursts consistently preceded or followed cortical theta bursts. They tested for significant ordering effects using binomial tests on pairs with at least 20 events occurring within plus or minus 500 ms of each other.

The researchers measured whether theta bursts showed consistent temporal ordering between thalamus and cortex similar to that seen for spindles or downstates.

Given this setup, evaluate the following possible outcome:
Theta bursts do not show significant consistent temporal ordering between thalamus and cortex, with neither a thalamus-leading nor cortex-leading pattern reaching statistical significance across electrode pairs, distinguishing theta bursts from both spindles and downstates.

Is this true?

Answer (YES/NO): YES